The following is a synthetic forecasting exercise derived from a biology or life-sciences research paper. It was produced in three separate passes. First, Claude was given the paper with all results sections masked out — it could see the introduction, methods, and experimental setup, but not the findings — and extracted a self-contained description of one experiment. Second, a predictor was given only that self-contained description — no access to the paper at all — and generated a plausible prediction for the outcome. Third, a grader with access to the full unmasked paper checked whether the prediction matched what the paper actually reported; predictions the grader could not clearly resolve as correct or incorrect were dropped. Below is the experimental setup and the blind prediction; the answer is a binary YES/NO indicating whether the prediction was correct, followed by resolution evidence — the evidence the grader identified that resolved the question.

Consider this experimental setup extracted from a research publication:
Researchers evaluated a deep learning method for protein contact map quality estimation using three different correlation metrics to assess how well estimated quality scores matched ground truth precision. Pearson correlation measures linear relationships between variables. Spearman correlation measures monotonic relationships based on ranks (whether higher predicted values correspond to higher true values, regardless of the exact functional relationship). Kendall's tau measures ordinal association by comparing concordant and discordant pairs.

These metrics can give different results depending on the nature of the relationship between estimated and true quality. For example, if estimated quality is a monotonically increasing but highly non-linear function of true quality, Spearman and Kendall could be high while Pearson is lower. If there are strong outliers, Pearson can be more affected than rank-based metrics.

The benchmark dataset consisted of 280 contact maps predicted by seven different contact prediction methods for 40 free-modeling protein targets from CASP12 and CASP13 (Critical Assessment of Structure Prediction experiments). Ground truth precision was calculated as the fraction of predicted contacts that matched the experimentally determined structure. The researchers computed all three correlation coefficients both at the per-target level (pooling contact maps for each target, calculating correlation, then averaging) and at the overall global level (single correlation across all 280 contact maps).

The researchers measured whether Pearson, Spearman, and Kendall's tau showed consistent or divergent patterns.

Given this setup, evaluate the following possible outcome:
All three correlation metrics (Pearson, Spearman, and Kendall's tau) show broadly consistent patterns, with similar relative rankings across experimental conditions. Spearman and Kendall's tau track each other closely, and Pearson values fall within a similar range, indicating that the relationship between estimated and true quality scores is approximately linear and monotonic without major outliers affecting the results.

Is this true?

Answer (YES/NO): YES